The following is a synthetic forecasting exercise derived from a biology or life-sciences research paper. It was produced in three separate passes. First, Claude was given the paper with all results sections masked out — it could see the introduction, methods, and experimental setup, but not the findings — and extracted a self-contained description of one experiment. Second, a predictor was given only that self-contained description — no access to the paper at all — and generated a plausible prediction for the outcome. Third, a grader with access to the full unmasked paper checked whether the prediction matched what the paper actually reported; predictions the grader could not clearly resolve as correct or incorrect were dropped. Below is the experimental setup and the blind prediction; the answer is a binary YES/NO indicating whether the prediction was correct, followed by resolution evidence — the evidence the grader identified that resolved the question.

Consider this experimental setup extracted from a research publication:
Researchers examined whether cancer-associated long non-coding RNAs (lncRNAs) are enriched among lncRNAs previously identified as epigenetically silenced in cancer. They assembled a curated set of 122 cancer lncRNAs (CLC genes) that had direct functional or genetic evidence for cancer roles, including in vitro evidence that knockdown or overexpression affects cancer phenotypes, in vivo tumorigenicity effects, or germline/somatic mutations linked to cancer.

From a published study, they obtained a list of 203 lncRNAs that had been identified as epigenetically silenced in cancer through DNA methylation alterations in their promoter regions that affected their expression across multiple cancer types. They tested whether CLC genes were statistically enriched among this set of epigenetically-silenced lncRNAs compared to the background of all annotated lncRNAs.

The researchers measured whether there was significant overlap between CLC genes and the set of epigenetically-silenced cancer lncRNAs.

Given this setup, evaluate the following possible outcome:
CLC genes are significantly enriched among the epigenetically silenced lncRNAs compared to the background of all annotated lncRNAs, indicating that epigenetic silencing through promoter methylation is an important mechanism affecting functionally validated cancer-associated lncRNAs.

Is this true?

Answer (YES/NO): YES